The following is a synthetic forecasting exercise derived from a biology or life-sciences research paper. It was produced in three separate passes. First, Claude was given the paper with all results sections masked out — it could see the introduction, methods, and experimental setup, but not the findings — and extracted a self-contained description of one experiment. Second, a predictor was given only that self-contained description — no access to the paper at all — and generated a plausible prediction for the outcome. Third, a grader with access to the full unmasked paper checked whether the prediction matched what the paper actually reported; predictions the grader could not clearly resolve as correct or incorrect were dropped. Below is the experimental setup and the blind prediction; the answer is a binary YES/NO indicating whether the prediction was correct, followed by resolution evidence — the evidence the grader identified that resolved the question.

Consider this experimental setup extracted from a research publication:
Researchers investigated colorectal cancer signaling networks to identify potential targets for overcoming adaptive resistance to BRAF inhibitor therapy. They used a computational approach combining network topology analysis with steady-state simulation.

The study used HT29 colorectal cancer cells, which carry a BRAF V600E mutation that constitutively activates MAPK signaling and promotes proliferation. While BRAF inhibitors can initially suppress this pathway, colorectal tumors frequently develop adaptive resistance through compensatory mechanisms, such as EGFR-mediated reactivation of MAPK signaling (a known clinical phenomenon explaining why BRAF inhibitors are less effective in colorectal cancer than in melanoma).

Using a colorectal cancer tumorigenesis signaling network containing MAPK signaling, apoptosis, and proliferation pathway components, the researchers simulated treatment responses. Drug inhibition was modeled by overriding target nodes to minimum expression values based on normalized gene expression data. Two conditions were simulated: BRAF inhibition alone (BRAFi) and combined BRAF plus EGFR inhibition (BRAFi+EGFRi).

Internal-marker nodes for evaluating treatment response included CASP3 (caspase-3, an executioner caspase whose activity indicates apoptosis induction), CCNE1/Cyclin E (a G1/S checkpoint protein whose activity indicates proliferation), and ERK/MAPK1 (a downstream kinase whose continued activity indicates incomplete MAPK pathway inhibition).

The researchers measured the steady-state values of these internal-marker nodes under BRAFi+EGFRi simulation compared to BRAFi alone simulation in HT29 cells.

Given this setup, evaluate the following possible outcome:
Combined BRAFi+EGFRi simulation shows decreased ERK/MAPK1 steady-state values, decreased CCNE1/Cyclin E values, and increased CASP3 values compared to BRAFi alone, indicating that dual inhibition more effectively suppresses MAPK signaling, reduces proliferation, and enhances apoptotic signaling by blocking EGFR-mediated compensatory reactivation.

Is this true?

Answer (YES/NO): YES